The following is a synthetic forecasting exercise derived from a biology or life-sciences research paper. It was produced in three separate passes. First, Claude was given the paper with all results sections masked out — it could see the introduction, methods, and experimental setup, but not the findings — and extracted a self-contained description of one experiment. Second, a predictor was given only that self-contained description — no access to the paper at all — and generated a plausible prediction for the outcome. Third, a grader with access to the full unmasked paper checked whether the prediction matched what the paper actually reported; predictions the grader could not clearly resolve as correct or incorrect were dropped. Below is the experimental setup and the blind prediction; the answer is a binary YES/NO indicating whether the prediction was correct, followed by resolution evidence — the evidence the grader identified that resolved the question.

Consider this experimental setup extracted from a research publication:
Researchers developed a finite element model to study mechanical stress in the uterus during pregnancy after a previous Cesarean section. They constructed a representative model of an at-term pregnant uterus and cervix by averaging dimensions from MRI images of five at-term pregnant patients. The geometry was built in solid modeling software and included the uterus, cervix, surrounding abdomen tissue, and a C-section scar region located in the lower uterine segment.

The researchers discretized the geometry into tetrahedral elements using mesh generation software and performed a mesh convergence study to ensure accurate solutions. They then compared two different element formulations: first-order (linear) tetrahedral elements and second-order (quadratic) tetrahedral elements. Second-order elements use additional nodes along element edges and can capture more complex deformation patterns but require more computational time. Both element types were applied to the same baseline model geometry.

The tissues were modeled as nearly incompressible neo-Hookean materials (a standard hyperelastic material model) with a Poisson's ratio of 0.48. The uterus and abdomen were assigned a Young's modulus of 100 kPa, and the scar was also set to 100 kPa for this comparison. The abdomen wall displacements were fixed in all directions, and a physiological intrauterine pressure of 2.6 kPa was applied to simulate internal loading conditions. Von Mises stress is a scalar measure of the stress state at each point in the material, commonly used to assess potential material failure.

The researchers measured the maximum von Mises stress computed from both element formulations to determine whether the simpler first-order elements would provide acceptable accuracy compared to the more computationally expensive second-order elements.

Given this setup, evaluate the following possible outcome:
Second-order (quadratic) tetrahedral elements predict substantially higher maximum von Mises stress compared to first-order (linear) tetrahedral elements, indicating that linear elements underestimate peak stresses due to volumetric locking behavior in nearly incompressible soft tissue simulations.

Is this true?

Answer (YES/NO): NO